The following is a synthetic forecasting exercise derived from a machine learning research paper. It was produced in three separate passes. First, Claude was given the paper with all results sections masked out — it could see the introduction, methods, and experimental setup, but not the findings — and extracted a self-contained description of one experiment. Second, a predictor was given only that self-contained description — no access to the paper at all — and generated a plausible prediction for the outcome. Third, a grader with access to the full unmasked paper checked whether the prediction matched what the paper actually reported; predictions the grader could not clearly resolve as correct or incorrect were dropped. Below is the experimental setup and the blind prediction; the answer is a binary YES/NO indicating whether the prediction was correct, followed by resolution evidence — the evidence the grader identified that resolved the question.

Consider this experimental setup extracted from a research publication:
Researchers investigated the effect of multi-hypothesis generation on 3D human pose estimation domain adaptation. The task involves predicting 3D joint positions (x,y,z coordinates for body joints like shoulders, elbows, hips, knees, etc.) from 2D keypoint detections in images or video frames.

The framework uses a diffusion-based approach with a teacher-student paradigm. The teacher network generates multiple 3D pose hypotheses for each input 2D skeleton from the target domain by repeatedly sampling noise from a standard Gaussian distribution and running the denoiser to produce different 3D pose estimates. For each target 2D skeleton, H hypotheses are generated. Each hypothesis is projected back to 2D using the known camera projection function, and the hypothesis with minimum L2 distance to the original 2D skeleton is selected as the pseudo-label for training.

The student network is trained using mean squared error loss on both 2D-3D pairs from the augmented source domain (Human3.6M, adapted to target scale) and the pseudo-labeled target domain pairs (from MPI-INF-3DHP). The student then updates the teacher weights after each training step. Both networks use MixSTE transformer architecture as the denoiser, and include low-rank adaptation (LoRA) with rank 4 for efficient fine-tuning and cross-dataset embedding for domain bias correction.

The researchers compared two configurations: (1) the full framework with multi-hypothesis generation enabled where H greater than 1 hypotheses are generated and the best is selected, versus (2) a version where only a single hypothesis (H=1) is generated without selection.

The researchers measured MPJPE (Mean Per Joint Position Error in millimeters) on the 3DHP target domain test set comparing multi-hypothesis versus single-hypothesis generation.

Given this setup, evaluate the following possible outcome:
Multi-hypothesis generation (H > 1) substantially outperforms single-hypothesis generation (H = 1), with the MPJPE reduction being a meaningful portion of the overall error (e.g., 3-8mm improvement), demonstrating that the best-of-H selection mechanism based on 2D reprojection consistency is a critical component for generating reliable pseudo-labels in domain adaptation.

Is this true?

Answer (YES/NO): NO